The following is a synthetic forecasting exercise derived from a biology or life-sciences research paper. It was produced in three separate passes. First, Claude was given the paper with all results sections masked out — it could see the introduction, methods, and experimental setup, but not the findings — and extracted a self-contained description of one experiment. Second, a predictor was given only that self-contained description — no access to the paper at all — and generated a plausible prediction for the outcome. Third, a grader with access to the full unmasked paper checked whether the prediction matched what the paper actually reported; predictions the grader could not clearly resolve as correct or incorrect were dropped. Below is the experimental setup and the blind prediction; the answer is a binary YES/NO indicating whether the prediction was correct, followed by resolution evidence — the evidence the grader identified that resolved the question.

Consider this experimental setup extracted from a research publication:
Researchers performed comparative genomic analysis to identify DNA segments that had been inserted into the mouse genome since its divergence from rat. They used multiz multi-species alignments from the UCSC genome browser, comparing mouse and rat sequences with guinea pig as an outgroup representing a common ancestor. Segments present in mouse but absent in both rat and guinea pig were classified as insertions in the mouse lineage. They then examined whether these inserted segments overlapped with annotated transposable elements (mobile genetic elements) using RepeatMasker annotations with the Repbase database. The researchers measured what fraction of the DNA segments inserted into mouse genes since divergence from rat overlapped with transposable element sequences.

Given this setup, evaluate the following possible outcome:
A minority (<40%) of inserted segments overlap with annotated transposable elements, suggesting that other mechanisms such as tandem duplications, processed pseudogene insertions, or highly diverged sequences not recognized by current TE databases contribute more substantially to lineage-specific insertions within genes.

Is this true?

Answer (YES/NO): NO